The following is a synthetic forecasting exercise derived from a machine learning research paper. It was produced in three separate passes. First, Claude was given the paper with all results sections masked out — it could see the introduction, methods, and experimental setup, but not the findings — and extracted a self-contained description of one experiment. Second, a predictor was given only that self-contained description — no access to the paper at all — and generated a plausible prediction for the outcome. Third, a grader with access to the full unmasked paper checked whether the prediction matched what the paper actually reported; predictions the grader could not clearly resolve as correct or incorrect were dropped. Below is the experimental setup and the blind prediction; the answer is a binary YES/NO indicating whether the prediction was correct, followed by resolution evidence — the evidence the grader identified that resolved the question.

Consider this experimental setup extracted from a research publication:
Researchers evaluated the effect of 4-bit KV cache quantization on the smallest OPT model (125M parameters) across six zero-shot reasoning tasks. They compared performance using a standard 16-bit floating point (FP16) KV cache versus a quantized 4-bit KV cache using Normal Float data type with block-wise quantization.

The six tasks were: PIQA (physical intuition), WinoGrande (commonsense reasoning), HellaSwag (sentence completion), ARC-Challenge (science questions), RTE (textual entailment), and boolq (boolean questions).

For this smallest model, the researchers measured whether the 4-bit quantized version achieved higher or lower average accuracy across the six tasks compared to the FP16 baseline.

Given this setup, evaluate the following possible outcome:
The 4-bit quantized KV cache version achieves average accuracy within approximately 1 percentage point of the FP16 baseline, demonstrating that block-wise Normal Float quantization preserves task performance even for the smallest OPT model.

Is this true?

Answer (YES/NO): YES